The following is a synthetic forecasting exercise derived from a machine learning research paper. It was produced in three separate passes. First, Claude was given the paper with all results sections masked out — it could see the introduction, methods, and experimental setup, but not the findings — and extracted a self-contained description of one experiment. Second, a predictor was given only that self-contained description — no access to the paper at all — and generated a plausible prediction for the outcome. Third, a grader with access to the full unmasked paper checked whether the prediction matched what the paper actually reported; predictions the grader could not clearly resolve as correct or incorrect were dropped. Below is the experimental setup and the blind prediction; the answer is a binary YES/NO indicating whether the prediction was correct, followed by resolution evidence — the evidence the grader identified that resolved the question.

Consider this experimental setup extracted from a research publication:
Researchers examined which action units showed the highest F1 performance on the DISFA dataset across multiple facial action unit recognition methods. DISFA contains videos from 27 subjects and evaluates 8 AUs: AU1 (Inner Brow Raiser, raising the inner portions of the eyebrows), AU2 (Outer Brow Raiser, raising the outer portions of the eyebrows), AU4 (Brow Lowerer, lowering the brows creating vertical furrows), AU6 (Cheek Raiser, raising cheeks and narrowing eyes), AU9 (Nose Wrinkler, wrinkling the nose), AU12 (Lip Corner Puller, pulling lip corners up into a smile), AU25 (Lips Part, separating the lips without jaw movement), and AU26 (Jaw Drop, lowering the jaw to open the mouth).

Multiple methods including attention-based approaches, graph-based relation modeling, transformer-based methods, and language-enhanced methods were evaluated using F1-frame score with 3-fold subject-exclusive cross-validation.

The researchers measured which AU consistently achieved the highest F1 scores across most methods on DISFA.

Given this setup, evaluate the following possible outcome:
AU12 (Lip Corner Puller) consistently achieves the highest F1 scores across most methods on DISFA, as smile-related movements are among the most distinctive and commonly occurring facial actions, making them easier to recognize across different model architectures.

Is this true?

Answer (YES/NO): NO